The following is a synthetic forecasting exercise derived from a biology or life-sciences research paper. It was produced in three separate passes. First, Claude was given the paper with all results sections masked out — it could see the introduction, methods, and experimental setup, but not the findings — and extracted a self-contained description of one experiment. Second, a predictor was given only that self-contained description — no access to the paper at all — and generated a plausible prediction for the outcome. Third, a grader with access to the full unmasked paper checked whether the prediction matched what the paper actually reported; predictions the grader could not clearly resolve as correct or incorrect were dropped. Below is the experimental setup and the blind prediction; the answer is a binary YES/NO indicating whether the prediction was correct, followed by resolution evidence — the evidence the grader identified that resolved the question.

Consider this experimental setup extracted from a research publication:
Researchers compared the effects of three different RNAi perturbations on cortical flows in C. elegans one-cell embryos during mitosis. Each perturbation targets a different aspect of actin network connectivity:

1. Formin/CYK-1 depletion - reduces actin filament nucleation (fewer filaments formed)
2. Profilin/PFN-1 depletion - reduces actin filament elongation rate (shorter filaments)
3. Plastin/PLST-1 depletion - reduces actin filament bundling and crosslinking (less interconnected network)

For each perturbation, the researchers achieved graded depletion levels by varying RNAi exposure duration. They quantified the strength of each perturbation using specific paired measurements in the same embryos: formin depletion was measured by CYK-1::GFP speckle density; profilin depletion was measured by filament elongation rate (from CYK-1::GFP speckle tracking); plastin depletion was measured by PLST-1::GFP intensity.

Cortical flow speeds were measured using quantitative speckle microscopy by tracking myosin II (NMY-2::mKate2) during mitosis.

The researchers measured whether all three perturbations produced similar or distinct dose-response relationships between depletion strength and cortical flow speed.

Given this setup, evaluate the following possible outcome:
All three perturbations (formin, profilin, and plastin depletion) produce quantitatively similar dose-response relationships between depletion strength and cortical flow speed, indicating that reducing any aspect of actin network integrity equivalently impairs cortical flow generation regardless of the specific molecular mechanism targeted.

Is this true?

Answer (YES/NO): NO